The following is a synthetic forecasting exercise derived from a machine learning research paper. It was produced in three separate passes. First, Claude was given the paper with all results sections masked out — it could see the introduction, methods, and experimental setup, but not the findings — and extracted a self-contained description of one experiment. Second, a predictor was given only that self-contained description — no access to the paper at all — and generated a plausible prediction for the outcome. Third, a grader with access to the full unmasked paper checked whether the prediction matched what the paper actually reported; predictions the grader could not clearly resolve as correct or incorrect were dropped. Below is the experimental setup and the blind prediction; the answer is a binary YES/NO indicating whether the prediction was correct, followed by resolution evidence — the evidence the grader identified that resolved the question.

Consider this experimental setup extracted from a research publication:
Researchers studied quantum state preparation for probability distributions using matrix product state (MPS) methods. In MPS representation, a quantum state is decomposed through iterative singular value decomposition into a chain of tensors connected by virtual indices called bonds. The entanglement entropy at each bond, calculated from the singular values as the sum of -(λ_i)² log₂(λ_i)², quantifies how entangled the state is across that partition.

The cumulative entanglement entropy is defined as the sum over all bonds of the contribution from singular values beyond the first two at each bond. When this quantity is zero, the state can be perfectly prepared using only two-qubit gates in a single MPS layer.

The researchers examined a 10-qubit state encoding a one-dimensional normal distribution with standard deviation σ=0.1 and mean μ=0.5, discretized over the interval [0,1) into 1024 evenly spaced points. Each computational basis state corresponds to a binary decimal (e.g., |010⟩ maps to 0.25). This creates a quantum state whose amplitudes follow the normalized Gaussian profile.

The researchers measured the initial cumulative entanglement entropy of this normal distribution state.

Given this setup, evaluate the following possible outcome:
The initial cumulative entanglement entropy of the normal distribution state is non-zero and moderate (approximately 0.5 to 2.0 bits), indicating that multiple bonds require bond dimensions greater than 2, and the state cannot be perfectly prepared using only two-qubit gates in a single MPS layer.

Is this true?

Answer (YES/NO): NO